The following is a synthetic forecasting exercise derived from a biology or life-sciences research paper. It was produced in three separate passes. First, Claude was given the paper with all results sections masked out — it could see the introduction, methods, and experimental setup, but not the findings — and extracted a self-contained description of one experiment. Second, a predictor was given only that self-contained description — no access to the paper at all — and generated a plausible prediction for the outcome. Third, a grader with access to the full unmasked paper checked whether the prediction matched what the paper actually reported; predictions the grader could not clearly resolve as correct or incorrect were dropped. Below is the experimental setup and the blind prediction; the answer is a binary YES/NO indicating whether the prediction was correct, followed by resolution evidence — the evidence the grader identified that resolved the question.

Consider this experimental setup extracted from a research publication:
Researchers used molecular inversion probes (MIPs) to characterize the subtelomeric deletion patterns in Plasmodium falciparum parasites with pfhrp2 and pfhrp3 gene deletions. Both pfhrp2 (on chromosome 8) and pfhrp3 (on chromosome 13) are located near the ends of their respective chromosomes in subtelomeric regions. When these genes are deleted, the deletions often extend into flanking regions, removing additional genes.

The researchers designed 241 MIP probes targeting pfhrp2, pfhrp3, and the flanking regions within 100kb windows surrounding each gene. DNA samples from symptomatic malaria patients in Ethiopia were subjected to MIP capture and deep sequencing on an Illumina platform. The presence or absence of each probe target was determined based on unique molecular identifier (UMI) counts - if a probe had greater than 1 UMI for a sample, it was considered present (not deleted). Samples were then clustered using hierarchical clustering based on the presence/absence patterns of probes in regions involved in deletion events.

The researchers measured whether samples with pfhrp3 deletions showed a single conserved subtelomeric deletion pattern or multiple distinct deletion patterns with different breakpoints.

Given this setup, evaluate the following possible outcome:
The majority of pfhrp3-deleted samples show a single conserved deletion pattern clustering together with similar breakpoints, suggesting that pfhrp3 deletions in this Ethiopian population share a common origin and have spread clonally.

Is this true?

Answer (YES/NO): NO